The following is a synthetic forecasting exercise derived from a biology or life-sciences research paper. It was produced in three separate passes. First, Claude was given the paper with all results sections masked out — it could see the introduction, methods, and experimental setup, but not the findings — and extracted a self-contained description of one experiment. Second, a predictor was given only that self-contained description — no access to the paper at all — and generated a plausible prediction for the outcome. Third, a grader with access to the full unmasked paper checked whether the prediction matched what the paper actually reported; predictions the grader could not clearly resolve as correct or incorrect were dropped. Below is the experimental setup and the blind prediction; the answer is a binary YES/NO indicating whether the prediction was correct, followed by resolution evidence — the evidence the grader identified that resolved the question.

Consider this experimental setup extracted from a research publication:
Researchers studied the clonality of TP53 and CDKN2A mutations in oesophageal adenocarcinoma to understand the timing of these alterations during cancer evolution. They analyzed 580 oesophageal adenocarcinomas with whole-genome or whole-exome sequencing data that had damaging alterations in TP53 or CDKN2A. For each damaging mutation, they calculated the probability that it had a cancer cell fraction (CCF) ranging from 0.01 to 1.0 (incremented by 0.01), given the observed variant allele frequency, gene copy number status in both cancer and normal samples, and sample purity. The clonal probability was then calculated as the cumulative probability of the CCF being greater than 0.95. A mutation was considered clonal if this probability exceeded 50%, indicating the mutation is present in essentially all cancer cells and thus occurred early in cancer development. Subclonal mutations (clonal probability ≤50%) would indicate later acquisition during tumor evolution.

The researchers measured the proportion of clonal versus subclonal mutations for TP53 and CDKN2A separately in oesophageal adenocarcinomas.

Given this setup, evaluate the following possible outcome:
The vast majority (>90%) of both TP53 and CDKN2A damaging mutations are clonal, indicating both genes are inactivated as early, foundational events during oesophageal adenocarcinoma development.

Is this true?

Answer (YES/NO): NO